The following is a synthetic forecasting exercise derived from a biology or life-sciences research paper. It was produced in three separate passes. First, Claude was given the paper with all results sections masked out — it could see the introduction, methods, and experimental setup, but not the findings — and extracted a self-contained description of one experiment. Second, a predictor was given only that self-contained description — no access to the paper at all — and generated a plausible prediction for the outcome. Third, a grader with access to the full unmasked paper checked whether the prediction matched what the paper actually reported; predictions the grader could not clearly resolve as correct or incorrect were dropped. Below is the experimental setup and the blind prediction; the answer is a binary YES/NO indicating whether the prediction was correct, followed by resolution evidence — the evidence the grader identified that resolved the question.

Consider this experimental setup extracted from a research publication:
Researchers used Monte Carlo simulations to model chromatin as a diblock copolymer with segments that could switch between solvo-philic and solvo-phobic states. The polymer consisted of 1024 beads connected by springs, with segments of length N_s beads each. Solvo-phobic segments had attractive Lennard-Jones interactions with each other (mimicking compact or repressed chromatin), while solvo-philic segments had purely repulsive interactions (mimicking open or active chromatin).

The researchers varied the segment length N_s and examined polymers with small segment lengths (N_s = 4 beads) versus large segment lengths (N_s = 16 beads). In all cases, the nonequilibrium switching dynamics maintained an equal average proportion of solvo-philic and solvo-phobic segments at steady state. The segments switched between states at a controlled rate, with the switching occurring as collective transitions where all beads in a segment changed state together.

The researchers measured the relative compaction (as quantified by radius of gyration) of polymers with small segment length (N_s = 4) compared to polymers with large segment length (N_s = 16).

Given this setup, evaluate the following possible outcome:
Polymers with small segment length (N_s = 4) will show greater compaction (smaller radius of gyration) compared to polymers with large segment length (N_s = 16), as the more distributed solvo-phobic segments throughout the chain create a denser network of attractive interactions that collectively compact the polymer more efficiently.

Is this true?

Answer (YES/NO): YES